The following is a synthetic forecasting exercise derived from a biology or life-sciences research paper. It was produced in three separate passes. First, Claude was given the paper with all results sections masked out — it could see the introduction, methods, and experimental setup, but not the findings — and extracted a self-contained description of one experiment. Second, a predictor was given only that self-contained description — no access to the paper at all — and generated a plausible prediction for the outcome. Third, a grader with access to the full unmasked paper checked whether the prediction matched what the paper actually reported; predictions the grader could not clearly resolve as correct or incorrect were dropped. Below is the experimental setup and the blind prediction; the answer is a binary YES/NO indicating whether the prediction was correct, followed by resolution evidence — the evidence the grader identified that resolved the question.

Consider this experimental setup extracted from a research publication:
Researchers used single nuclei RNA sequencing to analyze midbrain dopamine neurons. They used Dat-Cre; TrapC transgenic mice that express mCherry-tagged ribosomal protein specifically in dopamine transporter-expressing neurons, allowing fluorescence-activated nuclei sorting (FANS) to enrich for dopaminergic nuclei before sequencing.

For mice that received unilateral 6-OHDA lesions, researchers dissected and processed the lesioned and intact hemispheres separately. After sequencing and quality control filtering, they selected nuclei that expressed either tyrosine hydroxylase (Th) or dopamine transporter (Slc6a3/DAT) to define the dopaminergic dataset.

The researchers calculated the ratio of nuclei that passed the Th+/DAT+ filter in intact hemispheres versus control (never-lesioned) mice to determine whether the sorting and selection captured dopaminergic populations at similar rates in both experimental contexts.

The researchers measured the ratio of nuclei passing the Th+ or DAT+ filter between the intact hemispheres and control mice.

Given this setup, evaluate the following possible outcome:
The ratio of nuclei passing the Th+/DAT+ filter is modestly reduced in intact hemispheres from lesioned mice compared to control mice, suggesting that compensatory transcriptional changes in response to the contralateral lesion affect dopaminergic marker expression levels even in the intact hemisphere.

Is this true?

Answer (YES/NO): NO